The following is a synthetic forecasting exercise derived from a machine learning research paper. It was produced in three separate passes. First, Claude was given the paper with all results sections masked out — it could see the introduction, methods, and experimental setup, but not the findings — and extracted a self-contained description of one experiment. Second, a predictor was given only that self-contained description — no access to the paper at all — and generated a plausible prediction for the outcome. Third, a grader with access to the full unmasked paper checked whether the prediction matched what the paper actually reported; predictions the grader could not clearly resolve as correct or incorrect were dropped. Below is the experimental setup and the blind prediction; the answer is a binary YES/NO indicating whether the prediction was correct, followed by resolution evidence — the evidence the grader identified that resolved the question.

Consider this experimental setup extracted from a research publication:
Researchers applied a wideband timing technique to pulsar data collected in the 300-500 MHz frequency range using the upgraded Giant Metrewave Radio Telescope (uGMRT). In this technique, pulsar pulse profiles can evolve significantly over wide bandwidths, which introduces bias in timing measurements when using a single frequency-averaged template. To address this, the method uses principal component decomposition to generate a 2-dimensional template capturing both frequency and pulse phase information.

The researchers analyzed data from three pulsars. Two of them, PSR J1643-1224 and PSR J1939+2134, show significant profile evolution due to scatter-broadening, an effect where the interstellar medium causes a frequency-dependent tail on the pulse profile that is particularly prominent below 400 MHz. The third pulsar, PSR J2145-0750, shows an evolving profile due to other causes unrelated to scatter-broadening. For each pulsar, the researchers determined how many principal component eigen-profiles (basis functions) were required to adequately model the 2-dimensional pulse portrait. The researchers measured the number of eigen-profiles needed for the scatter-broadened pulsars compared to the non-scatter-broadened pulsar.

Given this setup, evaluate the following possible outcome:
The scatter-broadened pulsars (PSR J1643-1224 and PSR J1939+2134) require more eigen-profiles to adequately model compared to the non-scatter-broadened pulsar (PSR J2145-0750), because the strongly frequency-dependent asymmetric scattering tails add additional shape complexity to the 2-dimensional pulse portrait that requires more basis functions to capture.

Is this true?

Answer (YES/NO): YES